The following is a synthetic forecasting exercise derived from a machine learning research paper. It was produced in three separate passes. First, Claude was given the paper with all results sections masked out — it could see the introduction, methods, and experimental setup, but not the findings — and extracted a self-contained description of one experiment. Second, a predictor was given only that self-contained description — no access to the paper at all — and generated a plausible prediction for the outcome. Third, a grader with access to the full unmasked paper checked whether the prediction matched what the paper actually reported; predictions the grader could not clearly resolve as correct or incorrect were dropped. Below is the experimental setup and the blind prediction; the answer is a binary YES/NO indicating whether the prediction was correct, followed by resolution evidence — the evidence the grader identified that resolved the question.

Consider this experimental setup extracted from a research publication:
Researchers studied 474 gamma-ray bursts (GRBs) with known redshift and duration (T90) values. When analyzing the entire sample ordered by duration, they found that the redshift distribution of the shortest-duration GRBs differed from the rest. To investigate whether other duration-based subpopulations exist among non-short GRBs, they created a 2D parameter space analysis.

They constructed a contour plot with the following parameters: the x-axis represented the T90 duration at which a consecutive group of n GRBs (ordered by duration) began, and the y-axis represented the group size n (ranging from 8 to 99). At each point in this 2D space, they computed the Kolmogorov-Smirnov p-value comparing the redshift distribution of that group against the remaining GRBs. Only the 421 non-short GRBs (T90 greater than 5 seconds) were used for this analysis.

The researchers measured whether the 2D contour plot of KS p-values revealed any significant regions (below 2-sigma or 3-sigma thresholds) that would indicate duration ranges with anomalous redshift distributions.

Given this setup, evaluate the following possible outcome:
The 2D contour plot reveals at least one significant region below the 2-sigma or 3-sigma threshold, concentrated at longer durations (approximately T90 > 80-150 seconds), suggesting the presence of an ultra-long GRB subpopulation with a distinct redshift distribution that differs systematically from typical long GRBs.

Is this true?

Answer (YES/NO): NO